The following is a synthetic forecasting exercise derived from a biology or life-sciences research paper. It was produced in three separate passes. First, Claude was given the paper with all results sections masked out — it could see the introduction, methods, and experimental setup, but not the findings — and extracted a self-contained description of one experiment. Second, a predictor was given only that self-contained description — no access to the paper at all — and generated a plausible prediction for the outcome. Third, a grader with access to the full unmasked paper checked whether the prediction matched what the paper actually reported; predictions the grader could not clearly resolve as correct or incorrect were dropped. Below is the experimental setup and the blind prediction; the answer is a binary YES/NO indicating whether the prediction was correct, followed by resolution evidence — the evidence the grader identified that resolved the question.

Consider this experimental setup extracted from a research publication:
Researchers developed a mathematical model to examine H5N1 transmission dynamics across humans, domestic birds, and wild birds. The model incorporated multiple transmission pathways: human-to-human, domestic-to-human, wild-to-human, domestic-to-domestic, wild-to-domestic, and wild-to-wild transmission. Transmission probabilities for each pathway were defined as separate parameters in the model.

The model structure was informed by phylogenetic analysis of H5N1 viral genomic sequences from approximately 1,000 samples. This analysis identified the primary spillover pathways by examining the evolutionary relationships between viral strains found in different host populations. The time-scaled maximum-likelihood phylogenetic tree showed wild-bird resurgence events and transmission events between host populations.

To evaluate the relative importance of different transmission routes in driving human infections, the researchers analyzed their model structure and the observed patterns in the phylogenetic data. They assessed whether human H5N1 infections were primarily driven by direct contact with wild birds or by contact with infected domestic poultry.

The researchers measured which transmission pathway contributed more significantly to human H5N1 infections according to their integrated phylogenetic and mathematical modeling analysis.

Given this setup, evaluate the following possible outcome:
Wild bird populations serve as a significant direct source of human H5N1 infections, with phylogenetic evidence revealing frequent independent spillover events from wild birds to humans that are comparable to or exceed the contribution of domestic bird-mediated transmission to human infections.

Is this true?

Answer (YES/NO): NO